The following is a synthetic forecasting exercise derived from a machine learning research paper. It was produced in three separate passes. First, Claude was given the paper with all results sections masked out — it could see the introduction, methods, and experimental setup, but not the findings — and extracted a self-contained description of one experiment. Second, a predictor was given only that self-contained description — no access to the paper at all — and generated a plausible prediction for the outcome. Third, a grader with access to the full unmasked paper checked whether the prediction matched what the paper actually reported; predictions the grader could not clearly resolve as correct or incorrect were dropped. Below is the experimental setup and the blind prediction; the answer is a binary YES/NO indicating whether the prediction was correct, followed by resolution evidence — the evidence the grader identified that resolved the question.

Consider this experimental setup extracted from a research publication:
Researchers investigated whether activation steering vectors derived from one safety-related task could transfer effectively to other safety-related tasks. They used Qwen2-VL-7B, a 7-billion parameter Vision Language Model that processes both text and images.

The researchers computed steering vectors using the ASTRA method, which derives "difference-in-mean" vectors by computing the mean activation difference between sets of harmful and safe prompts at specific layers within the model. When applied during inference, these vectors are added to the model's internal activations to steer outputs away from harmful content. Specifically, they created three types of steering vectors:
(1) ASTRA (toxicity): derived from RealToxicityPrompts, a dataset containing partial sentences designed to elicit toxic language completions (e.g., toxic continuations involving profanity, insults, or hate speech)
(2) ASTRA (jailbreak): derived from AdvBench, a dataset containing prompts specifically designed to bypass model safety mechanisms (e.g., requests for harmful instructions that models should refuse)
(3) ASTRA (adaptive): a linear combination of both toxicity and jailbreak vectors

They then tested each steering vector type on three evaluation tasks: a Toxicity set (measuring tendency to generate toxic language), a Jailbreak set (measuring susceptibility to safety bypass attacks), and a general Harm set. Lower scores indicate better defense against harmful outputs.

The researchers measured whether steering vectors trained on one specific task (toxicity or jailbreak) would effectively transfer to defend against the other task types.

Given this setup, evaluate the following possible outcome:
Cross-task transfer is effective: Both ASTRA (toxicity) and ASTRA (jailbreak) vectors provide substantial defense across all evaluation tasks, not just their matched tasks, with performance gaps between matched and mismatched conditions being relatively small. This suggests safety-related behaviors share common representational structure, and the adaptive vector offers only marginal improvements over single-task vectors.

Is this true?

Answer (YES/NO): NO